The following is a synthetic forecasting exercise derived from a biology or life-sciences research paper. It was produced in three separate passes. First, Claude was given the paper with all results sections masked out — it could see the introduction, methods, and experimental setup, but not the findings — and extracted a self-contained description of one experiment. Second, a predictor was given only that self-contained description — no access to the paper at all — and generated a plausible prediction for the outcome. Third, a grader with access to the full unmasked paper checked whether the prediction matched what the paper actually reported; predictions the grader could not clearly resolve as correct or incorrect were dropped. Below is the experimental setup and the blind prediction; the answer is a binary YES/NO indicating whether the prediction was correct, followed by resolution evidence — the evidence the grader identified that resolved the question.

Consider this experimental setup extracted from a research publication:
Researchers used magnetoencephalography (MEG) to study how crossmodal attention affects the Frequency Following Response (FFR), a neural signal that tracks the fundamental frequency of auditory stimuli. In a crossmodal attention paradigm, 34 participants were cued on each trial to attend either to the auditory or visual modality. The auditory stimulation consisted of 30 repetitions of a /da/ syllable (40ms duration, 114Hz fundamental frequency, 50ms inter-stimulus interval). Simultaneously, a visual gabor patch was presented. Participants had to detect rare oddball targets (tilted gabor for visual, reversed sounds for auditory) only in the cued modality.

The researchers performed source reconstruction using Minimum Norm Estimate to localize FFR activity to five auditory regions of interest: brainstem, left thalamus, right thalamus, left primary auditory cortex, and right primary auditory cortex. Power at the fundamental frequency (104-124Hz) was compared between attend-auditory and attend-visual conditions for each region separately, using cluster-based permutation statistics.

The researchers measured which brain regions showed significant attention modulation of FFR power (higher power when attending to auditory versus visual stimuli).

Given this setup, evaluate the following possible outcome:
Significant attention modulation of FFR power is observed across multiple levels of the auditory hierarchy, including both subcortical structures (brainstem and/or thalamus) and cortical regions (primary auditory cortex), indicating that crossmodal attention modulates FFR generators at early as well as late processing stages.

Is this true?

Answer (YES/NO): NO